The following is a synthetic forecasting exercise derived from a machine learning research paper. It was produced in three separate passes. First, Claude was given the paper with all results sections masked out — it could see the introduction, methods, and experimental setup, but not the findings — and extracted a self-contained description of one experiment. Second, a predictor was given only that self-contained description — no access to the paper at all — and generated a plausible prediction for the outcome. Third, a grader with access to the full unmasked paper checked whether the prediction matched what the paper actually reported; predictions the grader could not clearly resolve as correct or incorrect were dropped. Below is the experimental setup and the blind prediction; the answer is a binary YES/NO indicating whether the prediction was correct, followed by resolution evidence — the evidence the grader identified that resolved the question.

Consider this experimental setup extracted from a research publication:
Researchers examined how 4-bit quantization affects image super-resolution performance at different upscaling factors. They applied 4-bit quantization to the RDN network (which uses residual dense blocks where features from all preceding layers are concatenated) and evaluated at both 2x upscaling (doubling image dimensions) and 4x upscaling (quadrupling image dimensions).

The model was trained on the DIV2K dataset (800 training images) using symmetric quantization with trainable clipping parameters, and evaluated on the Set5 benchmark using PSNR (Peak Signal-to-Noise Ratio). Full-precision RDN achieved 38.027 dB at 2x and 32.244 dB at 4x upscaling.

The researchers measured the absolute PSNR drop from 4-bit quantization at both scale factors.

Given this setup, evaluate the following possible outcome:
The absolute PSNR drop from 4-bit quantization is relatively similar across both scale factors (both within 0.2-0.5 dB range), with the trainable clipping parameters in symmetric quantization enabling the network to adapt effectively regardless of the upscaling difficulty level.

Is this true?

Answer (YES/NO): NO